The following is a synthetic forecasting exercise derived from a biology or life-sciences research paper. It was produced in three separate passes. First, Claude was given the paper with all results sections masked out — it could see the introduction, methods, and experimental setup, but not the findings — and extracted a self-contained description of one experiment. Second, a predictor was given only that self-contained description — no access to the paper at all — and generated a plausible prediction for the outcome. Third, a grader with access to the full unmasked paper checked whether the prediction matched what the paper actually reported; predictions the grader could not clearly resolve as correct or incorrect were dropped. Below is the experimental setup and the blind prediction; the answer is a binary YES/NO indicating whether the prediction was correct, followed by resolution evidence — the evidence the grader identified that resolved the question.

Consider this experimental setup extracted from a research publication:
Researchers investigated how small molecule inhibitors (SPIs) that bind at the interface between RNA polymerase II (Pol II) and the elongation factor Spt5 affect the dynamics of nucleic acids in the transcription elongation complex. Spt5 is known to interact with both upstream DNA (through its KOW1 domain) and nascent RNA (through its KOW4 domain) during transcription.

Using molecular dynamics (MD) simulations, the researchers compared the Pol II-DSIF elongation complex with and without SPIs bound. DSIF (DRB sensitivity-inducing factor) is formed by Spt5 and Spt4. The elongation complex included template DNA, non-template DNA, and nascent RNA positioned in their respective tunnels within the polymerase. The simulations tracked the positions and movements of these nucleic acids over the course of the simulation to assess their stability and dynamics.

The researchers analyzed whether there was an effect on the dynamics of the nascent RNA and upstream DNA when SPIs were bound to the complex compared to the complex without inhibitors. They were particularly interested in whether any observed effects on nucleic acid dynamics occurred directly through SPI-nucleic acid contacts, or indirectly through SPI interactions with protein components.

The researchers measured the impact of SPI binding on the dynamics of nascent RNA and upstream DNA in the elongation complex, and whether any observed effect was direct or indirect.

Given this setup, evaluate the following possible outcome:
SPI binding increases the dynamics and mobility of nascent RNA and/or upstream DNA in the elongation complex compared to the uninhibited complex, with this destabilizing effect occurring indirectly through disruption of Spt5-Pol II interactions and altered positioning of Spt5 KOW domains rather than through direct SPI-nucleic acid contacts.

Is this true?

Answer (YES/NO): NO